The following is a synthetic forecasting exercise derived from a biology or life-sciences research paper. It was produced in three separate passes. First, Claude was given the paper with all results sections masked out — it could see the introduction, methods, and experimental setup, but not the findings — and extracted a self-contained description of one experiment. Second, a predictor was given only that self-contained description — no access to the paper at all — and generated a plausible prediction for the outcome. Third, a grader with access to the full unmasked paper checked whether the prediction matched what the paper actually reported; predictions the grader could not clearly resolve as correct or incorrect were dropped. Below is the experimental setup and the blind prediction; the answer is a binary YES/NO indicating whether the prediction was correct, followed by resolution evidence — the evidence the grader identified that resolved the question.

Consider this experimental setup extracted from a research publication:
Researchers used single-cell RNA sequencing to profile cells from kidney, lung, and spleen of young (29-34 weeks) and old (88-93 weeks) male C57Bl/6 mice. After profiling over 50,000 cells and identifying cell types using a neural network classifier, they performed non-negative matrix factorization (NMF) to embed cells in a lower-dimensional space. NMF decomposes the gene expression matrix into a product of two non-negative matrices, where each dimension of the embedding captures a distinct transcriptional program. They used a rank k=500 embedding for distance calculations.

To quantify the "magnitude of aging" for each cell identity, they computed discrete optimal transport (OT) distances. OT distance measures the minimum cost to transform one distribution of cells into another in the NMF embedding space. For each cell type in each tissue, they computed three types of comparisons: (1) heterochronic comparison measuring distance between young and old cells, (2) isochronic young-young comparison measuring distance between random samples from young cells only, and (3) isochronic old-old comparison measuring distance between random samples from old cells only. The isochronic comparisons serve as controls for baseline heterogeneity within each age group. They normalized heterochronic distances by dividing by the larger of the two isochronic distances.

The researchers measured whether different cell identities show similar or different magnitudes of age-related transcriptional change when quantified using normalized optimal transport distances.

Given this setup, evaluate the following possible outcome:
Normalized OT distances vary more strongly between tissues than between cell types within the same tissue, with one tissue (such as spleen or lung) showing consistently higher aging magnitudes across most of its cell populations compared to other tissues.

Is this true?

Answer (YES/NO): NO